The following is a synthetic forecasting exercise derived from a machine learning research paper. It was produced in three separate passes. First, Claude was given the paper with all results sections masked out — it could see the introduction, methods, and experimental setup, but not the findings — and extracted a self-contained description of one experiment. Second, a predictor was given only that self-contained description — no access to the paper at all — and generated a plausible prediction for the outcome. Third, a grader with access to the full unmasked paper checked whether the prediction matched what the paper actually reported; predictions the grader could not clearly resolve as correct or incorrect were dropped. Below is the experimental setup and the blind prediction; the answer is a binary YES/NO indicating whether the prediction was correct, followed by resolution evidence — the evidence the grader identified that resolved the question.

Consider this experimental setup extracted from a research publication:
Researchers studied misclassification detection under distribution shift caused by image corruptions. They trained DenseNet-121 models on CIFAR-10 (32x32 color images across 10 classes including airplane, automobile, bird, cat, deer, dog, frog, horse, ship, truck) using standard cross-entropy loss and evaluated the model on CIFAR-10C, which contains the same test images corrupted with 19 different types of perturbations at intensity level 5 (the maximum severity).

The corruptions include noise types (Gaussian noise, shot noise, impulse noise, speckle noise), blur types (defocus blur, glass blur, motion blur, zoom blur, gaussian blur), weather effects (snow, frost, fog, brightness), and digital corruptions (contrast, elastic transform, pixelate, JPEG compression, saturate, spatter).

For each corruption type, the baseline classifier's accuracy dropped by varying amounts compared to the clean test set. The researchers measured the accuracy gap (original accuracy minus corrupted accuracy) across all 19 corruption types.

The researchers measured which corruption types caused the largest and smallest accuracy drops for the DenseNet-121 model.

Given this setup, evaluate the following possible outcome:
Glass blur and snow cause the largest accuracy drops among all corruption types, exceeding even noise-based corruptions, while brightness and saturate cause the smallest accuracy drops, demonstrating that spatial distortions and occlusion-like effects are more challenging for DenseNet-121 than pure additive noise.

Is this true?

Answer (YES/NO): NO